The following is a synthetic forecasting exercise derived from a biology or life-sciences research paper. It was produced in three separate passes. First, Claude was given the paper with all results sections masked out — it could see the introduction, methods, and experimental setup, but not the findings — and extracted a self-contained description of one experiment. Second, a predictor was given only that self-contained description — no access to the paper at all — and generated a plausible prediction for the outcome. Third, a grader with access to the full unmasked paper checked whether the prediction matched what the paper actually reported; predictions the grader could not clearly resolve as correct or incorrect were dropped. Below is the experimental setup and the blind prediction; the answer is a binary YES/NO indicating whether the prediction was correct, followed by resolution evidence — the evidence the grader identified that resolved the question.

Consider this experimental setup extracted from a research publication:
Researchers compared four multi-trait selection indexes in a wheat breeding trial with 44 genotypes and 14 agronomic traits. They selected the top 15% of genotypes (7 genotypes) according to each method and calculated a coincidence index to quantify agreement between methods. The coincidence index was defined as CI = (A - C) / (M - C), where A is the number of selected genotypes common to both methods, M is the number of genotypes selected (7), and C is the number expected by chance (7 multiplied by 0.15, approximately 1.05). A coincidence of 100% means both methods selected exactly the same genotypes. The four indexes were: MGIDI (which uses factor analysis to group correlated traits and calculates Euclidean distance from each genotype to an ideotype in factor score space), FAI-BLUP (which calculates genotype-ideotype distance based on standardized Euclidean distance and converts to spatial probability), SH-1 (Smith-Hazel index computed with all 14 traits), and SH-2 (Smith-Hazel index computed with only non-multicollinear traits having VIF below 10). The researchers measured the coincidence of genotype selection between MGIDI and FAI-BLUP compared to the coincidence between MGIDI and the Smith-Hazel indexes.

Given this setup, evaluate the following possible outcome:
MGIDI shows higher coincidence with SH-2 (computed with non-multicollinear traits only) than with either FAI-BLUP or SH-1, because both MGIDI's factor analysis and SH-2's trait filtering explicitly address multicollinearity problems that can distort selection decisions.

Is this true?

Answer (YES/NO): NO